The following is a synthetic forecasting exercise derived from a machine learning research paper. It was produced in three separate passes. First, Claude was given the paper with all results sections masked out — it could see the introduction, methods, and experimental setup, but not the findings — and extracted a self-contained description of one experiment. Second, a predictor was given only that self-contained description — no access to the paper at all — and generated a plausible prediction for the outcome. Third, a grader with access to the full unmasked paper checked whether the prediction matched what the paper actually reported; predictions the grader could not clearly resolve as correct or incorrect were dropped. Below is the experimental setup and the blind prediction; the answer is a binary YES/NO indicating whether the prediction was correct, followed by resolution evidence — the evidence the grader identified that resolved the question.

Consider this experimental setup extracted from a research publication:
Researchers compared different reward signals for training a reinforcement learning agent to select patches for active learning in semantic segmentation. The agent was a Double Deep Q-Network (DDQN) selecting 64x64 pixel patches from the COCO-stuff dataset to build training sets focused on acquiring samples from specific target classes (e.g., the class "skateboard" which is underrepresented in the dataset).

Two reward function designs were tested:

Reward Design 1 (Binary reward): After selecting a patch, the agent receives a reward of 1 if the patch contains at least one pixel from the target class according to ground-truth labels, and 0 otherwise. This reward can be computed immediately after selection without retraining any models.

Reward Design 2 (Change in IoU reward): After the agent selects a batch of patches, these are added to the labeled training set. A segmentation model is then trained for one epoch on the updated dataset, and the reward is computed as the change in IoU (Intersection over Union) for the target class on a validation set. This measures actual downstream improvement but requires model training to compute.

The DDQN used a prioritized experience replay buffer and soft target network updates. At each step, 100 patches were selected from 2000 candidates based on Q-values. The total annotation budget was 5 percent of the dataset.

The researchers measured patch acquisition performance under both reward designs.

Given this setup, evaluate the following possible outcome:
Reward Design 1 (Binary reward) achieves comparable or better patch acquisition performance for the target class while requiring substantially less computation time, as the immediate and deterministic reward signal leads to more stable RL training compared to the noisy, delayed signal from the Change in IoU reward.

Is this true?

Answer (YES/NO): YES